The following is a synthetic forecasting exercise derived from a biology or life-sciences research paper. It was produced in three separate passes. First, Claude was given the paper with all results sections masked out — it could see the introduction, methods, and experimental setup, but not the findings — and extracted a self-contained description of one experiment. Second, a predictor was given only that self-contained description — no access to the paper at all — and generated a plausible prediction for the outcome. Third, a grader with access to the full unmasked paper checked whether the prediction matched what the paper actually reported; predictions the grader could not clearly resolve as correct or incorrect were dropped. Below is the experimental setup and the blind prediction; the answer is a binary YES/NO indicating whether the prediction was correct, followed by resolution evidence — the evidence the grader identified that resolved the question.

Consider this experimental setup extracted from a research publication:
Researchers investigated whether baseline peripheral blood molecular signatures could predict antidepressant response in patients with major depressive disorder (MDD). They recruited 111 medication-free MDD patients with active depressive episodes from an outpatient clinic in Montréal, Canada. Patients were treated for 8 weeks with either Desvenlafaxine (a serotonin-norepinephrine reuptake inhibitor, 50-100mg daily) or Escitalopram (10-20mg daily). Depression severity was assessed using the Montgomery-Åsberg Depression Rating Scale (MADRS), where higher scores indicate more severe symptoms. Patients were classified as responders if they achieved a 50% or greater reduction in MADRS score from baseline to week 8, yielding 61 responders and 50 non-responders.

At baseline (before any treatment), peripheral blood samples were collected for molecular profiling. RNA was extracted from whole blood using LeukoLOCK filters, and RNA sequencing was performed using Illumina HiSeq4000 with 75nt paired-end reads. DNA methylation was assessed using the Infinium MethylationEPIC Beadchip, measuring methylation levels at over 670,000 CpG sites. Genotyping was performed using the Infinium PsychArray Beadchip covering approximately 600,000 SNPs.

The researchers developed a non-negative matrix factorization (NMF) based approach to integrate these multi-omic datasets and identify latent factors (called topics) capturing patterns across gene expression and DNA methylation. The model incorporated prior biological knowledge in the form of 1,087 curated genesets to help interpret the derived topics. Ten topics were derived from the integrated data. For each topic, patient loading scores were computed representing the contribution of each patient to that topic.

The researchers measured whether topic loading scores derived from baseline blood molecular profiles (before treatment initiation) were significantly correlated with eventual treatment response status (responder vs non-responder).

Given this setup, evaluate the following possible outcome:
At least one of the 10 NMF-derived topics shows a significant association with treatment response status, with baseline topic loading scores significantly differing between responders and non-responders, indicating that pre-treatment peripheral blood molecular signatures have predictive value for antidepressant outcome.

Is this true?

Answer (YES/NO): YES